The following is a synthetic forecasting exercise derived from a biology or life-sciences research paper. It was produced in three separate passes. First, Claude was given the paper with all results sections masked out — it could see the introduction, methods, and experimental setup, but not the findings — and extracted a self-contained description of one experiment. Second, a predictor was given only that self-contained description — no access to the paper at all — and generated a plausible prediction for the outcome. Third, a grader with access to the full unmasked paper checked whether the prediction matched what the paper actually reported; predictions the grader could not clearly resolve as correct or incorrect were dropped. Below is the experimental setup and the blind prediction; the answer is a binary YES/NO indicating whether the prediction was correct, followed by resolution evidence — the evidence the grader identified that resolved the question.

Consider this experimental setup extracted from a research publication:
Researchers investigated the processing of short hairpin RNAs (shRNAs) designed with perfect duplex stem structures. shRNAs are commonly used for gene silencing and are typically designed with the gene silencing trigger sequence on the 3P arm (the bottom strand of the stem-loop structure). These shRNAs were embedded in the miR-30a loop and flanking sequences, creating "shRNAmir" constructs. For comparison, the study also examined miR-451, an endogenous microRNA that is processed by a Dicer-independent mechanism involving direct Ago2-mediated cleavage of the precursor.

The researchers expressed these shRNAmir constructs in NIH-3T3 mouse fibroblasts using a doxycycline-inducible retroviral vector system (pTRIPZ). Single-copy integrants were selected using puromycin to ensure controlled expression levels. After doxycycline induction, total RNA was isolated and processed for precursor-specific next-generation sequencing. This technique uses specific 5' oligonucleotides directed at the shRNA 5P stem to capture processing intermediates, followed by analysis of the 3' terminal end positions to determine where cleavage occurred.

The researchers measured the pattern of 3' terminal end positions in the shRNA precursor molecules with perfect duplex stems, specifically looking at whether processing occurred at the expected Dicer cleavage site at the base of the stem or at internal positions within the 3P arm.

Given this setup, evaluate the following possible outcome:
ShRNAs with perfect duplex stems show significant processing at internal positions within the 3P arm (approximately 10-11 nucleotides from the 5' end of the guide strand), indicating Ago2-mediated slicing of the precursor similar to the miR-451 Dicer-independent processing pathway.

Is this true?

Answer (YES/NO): YES